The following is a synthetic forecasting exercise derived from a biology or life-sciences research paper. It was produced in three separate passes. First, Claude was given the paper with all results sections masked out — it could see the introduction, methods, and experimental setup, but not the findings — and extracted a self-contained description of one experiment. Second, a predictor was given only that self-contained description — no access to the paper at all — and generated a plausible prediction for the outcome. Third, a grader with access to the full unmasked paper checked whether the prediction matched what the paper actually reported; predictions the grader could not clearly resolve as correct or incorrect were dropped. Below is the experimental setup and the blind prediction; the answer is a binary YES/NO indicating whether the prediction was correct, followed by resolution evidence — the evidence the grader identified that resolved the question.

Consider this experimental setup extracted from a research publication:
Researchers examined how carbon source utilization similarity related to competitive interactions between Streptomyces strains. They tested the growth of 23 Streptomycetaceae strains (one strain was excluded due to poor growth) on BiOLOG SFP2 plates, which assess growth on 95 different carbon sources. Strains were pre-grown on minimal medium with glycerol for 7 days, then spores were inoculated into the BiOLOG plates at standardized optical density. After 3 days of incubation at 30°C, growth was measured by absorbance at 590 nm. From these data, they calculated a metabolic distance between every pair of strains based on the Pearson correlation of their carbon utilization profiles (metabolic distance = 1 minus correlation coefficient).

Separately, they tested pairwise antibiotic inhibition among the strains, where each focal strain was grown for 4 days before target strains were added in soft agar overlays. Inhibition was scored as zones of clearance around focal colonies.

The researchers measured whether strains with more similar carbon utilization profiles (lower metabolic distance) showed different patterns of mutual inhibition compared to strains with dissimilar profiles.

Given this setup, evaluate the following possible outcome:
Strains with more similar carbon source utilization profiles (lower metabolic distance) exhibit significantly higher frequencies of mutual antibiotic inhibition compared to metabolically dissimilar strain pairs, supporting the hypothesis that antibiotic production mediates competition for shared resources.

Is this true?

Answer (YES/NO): NO